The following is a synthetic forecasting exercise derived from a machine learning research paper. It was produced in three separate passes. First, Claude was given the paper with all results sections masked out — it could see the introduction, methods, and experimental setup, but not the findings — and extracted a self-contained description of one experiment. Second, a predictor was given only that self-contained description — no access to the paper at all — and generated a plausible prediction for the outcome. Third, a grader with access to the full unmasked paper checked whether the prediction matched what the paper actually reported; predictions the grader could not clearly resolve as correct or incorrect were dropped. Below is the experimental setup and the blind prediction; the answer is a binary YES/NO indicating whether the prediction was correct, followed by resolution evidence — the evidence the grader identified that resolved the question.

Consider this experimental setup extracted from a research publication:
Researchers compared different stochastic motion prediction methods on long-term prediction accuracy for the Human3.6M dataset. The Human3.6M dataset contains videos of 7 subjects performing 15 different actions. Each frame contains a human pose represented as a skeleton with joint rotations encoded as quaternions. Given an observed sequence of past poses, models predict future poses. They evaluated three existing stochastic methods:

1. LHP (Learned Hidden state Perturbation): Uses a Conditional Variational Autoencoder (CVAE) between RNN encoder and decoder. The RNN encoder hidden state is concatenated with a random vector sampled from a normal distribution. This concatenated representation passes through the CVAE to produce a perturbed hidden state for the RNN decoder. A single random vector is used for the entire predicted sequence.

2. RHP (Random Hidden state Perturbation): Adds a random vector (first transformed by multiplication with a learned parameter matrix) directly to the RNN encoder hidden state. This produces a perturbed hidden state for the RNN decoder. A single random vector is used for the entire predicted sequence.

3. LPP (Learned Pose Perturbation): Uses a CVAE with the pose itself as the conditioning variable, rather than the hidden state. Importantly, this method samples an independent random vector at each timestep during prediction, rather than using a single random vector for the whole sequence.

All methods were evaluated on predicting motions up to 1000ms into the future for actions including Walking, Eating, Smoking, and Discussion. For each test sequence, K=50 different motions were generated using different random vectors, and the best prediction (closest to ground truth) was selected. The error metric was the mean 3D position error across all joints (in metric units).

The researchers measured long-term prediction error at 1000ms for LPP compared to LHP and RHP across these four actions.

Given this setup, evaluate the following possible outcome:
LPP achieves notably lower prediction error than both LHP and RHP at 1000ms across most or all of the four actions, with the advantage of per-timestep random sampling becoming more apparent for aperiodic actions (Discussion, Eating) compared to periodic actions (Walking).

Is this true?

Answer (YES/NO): NO